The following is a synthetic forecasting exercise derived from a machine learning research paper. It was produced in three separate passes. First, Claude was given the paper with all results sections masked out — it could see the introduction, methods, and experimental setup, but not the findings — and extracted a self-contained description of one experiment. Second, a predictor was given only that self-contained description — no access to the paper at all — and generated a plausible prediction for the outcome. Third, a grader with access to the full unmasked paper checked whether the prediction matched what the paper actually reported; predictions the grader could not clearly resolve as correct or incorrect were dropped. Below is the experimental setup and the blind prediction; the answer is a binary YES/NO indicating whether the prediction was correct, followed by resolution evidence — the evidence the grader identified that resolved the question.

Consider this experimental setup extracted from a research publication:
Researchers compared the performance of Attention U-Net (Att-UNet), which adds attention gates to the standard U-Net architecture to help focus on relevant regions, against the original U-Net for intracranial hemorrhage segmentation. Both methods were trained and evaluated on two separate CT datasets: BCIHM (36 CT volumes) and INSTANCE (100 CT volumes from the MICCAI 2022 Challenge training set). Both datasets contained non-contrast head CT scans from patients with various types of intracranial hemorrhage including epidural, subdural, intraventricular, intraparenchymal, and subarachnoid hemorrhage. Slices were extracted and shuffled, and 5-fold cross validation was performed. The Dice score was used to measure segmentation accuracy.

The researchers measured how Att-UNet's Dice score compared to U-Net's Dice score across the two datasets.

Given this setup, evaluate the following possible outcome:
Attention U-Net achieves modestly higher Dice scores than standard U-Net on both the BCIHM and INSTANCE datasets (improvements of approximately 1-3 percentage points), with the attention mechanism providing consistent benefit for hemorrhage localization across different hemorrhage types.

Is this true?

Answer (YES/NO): NO